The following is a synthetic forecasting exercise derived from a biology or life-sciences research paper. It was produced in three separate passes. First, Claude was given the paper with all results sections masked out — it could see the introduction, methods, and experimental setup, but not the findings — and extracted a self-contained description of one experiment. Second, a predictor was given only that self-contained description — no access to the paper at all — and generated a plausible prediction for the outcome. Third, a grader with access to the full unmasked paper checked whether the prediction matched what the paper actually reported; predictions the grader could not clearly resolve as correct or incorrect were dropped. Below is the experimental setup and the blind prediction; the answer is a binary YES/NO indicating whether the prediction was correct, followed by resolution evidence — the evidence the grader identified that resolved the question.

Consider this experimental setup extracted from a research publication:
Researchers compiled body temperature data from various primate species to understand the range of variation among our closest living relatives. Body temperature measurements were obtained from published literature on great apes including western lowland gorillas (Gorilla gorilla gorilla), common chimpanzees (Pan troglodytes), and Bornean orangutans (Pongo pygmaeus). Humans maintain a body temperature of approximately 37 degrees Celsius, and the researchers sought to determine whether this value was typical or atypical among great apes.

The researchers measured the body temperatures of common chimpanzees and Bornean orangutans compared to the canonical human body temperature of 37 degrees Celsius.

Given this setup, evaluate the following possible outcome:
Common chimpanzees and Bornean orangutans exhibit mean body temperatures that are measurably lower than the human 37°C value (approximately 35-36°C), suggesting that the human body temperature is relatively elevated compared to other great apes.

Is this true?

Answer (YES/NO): NO